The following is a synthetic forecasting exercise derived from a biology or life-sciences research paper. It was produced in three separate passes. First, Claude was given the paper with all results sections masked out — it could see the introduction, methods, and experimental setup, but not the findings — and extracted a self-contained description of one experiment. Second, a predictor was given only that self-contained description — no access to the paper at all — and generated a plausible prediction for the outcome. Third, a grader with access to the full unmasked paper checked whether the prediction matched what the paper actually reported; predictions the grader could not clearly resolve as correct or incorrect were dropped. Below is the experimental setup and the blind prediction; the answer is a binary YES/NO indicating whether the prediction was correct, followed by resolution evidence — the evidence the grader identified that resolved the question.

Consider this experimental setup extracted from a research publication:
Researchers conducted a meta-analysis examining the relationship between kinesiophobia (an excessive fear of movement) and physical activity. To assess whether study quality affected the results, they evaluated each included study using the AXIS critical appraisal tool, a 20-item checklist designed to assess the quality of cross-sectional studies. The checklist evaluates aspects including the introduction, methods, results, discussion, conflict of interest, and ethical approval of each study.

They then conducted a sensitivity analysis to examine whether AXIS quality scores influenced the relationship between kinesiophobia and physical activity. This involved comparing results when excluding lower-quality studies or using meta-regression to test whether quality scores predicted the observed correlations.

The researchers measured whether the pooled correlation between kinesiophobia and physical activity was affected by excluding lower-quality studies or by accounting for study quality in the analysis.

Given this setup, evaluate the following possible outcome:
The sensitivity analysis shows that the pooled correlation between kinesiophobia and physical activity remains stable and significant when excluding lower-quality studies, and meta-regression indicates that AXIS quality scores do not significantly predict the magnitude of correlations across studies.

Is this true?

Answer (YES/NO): NO